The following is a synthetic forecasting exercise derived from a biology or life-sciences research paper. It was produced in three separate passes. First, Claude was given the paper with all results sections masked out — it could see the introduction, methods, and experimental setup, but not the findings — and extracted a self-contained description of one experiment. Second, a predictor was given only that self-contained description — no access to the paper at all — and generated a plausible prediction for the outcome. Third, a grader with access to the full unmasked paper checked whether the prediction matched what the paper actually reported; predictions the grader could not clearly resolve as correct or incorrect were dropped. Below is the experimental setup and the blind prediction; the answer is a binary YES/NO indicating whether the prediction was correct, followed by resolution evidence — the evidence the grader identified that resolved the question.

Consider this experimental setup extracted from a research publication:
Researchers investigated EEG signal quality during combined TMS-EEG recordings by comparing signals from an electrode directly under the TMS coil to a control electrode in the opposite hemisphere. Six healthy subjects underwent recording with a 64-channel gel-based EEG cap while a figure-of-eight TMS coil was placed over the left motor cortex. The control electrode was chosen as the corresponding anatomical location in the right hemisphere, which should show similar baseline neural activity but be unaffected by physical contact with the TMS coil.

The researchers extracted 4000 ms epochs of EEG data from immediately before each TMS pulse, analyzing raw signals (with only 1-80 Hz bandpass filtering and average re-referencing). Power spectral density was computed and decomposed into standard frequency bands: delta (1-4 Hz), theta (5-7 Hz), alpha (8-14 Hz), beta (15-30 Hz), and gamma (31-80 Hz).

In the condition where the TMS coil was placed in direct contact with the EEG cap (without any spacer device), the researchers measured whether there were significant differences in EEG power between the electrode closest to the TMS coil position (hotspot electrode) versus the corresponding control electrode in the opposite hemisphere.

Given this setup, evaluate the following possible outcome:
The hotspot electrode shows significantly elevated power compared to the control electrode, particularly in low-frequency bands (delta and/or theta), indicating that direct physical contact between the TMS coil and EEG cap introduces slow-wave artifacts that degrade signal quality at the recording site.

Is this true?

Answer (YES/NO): YES